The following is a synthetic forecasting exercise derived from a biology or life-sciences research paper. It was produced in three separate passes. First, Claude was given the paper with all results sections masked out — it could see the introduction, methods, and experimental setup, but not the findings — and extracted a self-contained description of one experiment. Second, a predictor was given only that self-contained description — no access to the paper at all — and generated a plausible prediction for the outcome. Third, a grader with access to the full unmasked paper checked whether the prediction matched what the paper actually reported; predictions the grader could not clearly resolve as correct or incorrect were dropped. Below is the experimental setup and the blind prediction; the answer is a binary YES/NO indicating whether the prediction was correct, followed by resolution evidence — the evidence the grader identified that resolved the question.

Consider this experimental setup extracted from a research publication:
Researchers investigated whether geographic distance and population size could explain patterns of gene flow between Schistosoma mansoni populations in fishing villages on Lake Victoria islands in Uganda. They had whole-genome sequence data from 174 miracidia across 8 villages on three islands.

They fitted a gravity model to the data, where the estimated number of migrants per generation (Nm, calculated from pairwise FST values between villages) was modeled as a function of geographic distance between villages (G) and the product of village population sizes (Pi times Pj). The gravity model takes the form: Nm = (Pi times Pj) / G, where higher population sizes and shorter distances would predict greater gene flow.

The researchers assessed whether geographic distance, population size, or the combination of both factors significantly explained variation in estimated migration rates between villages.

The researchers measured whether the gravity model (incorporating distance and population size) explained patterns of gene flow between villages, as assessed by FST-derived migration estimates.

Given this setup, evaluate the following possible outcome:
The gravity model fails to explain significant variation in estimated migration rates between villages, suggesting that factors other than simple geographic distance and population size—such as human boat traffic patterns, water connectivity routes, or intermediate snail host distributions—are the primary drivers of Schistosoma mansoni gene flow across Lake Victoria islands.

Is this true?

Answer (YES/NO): YES